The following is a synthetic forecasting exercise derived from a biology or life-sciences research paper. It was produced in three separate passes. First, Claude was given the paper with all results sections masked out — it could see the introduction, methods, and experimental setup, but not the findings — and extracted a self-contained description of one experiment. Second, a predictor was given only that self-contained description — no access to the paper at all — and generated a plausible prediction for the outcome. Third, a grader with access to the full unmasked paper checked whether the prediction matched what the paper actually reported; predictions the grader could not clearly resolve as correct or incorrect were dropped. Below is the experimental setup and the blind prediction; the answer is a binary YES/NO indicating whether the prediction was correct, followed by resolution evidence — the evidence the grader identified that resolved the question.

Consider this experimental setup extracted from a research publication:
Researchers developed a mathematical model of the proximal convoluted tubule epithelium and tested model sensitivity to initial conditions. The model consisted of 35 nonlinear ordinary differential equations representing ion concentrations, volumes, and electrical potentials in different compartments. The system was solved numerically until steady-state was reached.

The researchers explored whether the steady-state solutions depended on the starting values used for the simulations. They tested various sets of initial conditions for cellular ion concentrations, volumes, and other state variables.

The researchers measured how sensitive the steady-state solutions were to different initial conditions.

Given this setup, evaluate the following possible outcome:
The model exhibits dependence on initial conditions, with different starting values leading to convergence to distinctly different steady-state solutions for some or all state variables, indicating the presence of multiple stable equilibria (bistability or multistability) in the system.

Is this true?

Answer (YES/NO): NO